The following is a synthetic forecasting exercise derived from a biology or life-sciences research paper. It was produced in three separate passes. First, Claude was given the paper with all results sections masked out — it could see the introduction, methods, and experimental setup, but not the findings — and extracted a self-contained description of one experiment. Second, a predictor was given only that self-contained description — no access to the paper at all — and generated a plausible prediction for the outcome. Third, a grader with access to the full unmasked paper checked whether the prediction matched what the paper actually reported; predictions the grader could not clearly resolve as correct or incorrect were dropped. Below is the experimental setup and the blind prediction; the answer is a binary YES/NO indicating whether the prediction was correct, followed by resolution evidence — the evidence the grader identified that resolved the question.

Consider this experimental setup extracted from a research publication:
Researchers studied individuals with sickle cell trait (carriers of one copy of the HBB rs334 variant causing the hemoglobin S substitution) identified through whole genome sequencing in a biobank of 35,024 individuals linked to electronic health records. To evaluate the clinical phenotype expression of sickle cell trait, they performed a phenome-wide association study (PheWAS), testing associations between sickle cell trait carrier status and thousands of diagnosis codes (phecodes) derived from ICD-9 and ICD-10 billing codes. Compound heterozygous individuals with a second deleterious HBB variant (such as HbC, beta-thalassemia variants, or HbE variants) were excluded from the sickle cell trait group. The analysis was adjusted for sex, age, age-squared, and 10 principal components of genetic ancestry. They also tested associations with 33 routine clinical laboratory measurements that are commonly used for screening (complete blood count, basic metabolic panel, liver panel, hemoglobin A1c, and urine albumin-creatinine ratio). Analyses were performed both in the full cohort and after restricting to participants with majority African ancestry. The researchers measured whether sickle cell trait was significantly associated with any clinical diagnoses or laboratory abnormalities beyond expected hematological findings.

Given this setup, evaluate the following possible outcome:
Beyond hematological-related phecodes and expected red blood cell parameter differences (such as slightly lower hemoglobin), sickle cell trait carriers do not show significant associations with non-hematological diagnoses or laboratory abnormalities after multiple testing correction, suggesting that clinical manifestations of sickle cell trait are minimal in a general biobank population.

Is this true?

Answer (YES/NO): NO